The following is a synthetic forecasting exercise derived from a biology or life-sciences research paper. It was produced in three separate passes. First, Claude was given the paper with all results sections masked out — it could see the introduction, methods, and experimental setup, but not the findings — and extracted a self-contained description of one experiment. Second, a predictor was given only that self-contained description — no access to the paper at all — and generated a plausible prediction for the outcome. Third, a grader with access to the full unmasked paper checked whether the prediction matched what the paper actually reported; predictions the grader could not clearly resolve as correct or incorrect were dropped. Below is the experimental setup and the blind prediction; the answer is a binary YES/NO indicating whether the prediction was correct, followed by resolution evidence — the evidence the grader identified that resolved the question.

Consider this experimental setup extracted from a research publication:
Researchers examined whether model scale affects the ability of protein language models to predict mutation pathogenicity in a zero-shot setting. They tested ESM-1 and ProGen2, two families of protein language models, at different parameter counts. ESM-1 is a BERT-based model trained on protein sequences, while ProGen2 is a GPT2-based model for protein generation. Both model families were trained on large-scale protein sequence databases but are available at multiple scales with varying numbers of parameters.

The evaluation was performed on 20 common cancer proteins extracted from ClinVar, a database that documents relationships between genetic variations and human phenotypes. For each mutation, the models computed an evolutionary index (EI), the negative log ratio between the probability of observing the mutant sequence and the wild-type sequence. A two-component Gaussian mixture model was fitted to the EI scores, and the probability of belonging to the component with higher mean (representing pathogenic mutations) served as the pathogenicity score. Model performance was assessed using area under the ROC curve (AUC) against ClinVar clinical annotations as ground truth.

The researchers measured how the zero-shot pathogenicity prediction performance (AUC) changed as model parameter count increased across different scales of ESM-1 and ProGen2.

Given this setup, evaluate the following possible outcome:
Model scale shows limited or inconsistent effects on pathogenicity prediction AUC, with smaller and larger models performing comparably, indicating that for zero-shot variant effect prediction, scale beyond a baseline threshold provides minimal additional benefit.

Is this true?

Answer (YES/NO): NO